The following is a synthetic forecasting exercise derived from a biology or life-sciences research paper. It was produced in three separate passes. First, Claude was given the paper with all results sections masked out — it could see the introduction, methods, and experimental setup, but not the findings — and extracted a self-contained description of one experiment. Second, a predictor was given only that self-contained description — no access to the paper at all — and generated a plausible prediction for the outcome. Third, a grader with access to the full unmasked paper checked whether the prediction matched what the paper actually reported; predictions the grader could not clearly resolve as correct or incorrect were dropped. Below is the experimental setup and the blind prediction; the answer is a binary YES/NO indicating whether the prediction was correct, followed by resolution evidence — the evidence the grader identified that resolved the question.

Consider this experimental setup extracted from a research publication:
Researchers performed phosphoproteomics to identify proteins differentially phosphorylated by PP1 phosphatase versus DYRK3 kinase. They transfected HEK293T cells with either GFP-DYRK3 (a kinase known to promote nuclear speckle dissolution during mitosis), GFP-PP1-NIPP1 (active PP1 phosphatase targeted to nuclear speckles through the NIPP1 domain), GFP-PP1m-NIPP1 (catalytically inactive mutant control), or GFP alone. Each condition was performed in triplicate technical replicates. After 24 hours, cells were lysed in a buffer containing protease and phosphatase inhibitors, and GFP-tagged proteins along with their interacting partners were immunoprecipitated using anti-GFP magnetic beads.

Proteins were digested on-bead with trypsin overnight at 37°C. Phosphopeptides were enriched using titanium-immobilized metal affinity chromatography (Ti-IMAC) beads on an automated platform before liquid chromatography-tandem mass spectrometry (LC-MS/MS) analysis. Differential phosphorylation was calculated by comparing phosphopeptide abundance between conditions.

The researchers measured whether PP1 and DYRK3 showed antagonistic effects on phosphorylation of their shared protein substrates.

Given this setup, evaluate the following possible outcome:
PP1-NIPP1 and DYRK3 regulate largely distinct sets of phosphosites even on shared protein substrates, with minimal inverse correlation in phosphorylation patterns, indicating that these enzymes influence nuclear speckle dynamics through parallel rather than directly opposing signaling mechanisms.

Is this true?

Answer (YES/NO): NO